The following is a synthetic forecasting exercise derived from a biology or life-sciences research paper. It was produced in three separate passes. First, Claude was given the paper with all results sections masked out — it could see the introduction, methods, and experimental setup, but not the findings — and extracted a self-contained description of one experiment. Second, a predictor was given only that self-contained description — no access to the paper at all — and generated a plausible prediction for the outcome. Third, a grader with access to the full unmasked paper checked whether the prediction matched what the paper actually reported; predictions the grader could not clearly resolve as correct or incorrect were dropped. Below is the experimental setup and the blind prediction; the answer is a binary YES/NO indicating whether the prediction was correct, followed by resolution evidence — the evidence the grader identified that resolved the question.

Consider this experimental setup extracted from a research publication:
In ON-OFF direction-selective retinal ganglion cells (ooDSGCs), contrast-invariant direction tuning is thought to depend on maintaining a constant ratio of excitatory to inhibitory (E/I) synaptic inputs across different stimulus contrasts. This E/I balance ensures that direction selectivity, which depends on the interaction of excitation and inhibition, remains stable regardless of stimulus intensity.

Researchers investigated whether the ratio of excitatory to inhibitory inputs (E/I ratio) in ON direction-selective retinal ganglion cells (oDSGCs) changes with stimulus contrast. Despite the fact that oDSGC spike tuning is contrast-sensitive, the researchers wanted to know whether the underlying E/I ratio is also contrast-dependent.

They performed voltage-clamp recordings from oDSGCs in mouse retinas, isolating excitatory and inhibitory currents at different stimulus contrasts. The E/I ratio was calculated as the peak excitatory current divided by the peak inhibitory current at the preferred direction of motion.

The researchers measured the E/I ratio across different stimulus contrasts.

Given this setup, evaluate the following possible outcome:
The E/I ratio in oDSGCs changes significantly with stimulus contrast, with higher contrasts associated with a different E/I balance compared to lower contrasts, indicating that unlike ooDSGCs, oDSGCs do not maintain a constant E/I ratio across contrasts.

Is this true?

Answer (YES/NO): NO